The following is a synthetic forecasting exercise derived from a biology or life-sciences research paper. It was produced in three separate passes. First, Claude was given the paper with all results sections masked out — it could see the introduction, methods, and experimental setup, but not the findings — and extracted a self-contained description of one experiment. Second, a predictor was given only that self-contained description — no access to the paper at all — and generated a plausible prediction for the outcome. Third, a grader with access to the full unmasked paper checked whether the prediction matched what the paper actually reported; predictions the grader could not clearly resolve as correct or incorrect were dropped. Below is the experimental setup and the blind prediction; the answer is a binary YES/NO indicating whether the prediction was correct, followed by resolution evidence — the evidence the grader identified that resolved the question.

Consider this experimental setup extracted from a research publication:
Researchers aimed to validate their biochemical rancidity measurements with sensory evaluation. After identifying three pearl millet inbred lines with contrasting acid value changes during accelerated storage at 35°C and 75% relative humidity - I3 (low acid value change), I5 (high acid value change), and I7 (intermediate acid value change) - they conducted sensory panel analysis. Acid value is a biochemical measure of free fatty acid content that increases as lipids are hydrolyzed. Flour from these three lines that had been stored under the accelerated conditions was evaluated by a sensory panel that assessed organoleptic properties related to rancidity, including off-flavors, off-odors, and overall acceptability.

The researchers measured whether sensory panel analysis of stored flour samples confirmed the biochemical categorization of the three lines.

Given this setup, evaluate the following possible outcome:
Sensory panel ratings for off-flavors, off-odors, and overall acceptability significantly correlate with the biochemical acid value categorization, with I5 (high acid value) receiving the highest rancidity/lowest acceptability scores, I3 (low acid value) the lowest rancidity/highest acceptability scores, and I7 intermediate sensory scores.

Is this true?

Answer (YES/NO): NO